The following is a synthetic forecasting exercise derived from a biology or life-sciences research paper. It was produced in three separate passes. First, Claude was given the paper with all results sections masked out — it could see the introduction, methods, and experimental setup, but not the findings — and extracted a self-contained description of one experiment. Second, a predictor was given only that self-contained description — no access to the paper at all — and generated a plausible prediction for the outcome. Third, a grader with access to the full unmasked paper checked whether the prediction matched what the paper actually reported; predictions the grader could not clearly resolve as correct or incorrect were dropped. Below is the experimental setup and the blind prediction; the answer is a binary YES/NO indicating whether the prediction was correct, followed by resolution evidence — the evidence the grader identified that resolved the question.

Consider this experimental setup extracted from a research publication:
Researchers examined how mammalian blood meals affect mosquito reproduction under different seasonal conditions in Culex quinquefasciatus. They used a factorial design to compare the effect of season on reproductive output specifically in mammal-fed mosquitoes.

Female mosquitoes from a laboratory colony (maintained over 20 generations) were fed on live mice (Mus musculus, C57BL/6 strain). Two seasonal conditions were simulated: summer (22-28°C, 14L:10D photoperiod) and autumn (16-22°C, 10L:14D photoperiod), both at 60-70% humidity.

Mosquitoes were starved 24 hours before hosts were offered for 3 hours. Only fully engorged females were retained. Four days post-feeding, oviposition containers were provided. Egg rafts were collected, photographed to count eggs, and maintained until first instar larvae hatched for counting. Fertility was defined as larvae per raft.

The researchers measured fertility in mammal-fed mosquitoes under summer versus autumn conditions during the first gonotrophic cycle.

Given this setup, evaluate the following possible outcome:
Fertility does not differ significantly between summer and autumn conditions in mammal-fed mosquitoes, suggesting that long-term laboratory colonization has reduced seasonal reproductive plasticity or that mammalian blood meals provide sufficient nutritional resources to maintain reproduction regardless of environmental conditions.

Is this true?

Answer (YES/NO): NO